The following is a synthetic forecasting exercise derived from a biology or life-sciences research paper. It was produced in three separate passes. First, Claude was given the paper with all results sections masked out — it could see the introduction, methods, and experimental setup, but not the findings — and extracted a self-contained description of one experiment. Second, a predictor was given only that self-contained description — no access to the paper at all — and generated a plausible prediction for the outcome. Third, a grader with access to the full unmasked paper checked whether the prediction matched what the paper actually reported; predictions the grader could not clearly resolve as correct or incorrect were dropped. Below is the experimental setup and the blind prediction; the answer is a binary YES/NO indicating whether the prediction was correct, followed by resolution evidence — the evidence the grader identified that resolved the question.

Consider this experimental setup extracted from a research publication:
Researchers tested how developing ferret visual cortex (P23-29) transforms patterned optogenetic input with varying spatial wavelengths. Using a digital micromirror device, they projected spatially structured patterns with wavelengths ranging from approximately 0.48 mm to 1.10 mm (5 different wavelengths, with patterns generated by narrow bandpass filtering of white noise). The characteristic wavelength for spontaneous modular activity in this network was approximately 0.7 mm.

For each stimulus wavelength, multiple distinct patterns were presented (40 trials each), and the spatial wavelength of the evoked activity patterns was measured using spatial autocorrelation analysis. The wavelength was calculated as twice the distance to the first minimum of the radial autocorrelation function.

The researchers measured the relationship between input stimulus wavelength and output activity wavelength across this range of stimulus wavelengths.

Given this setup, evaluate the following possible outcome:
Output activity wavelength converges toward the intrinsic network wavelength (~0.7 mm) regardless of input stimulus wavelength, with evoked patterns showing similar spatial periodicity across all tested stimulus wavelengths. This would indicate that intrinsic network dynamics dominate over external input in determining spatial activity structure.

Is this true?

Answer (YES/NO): YES